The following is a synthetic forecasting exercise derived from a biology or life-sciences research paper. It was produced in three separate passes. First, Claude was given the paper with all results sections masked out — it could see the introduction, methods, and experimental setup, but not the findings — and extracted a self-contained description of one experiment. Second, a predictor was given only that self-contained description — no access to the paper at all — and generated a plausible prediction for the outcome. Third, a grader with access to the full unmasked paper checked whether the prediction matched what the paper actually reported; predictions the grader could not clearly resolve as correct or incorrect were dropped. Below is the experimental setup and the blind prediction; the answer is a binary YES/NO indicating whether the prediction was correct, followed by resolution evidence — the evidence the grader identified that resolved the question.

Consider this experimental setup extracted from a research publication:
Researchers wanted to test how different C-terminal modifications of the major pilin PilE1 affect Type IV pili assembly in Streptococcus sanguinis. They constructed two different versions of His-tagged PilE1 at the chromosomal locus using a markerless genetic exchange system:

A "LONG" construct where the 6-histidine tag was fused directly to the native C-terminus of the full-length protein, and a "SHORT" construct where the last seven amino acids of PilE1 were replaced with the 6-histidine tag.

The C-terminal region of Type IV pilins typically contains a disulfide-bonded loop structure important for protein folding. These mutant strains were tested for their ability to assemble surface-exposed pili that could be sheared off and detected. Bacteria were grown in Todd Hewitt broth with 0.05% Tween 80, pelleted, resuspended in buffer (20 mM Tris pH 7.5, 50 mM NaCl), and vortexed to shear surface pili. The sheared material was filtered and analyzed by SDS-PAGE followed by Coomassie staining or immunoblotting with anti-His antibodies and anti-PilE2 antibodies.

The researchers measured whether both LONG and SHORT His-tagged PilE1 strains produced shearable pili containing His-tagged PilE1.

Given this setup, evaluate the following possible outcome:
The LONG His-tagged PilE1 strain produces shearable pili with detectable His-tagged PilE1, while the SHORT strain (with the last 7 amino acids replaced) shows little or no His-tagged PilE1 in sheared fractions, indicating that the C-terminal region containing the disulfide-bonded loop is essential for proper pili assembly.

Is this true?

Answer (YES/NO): NO